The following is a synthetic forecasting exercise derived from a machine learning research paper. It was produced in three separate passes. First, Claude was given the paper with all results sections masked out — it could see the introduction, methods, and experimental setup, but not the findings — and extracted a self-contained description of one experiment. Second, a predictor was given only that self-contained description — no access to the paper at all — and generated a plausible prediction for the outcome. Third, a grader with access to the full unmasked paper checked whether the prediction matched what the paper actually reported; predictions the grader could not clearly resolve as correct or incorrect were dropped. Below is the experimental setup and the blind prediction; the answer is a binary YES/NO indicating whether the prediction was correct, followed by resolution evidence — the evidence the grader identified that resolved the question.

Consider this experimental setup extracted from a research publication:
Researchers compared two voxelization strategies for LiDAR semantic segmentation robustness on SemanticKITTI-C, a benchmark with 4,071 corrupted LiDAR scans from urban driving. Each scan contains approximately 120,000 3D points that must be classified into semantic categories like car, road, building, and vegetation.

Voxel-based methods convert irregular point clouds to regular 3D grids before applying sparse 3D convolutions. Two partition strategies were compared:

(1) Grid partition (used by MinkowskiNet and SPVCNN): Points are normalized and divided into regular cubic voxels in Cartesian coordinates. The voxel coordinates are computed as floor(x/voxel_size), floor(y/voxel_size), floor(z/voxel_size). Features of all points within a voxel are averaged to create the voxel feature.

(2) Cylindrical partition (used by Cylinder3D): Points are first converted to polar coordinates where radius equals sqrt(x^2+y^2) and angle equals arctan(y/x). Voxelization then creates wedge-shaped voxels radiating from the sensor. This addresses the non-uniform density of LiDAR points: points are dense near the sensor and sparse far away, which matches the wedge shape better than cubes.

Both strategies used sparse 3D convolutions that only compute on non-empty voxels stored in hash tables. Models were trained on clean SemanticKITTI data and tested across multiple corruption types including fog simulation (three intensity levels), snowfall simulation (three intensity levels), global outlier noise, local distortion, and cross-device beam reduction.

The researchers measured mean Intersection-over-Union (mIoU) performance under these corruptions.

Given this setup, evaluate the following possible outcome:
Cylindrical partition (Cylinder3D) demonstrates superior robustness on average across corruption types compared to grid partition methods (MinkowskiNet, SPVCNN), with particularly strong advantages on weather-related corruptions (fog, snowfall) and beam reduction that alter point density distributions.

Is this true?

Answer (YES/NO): NO